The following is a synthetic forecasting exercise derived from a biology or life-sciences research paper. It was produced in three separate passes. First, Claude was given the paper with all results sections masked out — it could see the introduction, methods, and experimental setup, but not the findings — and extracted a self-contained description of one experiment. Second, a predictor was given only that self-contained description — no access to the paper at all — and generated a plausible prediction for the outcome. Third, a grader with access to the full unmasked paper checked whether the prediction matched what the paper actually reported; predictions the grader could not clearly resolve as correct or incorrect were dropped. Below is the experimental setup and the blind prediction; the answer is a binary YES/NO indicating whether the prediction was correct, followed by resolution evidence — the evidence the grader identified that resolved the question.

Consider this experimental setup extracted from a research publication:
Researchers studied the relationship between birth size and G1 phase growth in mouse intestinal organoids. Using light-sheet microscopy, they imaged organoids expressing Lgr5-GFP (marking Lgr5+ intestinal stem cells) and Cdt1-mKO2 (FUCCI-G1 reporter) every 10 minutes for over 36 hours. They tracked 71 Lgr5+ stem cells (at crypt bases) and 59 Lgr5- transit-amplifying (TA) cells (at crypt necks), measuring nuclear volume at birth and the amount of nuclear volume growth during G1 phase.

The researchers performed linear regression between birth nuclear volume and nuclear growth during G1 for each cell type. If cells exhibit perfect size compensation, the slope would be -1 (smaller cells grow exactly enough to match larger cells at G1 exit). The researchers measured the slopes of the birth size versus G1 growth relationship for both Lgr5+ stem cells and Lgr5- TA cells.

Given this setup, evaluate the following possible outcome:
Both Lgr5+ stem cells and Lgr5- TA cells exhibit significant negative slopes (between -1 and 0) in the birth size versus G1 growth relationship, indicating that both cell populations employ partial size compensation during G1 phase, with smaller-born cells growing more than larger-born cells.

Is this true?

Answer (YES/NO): YES